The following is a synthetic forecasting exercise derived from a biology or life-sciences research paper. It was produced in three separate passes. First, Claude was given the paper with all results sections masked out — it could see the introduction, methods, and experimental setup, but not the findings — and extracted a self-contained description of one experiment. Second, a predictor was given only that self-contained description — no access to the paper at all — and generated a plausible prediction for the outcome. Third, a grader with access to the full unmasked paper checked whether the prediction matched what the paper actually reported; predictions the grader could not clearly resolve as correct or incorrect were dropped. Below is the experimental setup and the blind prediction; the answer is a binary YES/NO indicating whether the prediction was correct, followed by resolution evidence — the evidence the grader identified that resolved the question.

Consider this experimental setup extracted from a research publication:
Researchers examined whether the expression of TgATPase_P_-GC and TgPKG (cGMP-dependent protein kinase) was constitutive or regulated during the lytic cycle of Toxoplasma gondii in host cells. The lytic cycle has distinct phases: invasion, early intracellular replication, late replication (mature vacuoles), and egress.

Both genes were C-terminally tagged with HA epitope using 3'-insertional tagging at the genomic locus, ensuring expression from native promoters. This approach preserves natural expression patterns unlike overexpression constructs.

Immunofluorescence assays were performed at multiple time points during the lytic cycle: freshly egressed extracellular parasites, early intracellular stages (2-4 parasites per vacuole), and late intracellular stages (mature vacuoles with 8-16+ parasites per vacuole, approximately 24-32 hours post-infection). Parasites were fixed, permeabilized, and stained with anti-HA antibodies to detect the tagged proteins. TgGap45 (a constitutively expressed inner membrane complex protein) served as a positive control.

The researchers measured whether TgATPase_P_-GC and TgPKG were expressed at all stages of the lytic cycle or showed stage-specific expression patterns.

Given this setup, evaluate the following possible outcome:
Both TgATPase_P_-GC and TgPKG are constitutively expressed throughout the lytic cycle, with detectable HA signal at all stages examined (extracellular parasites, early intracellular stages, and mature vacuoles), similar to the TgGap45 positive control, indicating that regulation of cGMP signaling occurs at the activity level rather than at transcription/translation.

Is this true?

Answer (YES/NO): YES